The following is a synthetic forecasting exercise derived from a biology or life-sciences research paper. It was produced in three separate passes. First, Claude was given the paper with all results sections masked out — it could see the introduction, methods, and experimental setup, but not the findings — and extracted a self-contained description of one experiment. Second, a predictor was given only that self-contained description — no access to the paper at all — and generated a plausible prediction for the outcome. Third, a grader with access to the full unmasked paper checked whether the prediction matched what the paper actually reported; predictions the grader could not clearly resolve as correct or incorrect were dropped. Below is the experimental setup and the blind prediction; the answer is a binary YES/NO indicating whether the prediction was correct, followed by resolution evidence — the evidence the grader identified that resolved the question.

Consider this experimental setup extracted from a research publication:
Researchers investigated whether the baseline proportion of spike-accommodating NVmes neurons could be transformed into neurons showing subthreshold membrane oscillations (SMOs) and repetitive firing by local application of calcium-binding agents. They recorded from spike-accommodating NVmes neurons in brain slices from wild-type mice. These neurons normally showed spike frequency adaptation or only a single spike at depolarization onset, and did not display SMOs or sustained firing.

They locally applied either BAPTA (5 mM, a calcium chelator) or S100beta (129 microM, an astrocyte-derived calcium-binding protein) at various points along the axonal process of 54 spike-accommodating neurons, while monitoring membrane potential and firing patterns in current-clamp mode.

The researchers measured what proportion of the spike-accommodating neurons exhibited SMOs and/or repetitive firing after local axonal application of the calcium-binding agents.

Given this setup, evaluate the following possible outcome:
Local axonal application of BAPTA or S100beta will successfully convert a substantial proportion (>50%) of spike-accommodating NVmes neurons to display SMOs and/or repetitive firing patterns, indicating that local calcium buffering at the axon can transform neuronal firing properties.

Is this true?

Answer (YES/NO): YES